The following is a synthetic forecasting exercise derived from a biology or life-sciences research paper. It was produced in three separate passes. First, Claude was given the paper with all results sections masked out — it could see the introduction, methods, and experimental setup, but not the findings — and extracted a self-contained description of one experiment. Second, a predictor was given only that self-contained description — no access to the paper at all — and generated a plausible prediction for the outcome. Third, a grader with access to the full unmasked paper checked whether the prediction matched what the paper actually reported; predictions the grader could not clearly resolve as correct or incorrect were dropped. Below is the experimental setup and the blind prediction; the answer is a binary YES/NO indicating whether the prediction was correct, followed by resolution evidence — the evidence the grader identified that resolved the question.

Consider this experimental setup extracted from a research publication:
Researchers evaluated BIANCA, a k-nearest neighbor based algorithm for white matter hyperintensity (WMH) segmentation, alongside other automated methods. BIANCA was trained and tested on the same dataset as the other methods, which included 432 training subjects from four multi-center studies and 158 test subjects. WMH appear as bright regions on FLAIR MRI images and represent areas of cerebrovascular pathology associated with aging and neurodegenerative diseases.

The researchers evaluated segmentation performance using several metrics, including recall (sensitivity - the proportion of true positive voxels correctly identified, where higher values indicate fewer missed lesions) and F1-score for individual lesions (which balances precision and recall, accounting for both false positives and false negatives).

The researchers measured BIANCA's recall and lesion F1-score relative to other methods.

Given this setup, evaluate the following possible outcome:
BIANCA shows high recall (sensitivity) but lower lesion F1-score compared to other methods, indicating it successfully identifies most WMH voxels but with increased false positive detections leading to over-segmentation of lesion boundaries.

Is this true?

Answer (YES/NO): YES